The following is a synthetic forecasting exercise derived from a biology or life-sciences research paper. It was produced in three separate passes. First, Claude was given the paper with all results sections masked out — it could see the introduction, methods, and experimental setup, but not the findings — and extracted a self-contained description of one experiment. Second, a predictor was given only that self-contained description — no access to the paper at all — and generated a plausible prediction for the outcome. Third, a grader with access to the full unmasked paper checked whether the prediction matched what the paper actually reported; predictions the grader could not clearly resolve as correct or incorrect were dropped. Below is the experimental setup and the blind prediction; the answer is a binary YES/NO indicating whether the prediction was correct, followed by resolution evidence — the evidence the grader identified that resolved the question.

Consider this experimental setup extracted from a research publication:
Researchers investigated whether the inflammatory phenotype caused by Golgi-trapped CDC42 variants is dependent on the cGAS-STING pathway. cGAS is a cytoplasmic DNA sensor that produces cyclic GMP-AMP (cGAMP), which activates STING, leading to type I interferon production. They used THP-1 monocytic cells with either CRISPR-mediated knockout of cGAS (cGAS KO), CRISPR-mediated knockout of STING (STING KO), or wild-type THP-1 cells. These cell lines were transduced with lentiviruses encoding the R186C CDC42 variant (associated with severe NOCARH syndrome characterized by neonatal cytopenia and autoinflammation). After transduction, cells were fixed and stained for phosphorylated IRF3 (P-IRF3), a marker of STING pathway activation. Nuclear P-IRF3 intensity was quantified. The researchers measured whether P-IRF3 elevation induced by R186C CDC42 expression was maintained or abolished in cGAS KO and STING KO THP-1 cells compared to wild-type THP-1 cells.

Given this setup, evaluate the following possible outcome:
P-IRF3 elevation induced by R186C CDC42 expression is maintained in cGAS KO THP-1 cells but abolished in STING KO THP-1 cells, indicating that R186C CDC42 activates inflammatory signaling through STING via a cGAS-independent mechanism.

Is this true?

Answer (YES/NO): YES